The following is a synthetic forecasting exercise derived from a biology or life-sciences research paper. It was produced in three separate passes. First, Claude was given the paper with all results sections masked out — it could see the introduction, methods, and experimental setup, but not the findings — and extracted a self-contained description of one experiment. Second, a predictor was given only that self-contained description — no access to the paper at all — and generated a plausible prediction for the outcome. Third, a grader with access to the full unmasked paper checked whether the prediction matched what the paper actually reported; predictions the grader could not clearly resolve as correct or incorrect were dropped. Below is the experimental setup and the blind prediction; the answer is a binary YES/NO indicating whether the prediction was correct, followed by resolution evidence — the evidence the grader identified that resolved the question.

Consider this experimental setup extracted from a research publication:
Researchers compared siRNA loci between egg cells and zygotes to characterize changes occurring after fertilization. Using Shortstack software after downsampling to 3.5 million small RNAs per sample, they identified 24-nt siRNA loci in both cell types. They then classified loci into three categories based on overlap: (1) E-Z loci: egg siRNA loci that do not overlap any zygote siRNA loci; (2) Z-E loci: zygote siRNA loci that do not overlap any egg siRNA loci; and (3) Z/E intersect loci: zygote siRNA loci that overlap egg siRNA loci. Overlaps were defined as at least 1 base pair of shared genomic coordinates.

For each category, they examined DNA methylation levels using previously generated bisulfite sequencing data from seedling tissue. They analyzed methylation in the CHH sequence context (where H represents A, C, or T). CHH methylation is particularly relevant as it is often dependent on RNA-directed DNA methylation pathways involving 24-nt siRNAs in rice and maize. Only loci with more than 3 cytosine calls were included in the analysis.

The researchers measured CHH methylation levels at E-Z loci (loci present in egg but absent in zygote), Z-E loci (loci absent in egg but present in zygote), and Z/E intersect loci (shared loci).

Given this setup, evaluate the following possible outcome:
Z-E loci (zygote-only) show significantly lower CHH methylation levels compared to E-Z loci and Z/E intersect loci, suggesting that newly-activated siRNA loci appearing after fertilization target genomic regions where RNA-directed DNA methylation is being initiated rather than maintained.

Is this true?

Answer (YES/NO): NO